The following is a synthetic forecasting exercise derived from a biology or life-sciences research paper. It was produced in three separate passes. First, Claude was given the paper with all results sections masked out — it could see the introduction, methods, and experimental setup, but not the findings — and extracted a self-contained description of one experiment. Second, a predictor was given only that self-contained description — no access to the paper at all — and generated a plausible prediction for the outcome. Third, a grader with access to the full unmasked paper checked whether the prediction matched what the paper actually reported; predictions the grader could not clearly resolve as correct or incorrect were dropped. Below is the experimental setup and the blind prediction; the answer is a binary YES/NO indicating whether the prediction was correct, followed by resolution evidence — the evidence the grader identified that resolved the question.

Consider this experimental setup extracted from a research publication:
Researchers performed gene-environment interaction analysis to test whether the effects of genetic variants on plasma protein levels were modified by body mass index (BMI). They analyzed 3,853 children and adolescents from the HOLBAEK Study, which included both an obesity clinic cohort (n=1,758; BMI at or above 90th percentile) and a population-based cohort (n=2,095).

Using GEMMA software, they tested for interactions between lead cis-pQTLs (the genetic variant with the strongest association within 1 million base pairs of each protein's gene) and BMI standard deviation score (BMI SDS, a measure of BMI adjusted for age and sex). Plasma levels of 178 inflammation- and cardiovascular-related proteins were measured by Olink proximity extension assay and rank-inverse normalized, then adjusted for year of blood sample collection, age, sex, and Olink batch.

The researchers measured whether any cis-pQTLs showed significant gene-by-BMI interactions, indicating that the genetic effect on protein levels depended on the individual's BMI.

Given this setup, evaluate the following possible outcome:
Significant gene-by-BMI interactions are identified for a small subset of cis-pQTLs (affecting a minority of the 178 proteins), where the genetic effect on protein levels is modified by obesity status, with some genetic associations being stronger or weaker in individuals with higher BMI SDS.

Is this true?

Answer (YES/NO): YES